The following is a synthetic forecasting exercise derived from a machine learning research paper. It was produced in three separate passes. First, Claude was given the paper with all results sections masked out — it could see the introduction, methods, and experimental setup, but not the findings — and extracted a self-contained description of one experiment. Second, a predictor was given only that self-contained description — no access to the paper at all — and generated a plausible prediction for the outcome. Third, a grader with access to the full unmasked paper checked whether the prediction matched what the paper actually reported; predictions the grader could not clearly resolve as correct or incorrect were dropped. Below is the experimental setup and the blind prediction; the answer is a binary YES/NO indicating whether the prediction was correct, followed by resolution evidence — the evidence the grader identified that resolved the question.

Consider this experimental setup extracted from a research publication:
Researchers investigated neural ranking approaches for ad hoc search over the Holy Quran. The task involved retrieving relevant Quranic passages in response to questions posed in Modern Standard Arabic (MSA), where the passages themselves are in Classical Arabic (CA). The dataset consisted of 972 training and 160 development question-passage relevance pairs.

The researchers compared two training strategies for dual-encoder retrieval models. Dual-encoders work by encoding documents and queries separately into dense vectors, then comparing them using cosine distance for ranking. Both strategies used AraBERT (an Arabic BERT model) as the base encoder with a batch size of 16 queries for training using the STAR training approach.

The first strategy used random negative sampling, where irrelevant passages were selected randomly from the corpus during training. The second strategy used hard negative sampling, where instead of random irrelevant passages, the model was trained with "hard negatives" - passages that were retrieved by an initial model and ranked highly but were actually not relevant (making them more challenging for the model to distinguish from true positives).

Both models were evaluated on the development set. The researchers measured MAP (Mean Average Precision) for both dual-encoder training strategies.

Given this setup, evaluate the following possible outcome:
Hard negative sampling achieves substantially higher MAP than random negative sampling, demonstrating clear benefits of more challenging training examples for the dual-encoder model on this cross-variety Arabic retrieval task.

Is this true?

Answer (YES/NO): YES